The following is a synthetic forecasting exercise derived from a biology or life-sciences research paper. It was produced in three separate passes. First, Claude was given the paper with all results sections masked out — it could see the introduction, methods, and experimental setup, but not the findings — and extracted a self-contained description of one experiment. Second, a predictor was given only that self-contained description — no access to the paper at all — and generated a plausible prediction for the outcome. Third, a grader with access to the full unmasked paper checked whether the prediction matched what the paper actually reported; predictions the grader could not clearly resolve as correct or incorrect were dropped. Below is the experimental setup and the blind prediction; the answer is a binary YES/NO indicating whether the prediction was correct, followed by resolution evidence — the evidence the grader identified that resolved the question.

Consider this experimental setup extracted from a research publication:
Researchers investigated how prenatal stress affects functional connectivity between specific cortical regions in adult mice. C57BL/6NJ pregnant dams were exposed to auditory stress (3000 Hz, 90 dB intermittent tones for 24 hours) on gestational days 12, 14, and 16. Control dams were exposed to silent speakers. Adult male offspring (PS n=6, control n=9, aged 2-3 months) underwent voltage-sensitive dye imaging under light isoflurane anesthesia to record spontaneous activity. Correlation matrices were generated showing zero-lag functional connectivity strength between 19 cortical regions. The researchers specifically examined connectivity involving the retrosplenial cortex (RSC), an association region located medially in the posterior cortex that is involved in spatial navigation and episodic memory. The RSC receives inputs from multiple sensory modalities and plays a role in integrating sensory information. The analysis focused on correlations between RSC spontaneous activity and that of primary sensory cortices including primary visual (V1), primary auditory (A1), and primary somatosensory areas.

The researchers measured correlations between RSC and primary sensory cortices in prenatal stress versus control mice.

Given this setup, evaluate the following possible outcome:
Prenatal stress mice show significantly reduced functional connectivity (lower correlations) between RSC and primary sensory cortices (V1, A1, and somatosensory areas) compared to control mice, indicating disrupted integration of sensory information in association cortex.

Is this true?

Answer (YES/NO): YES